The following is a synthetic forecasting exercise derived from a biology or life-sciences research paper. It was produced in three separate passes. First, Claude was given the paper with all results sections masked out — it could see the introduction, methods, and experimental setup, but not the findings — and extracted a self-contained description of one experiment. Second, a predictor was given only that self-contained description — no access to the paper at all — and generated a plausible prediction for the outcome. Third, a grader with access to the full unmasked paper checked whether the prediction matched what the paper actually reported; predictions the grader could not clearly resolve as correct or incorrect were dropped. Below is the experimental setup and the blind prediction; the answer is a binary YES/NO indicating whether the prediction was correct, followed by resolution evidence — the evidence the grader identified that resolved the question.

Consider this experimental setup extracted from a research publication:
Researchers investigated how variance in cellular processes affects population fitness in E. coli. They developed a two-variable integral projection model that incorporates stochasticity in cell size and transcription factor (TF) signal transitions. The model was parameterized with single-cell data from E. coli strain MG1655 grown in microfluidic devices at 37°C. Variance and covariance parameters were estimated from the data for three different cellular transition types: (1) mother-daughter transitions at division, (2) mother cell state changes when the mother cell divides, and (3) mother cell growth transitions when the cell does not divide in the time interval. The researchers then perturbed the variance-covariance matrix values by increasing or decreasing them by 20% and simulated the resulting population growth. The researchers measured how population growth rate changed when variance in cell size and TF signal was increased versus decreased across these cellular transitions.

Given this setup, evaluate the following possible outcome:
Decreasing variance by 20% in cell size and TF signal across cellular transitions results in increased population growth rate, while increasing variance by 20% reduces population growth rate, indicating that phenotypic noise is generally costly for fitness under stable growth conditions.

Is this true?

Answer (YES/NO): YES